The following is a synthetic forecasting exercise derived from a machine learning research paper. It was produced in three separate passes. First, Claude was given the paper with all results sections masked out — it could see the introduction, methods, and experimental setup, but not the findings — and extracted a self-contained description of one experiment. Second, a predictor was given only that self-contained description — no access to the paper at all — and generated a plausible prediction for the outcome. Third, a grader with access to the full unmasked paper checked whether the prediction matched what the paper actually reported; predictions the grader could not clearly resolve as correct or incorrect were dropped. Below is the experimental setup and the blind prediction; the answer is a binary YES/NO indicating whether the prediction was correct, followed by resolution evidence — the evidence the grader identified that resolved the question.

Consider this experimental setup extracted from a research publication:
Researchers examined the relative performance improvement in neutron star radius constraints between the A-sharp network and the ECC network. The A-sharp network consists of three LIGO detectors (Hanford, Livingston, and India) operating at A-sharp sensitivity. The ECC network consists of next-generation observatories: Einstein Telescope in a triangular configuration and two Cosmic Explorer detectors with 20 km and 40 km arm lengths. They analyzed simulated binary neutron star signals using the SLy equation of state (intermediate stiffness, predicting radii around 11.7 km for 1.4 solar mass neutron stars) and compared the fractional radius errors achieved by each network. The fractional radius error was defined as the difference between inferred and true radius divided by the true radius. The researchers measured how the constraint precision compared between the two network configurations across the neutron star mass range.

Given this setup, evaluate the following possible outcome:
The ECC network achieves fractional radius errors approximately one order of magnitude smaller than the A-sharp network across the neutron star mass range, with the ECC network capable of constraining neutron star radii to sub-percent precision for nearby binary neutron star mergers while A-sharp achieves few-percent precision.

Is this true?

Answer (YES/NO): NO